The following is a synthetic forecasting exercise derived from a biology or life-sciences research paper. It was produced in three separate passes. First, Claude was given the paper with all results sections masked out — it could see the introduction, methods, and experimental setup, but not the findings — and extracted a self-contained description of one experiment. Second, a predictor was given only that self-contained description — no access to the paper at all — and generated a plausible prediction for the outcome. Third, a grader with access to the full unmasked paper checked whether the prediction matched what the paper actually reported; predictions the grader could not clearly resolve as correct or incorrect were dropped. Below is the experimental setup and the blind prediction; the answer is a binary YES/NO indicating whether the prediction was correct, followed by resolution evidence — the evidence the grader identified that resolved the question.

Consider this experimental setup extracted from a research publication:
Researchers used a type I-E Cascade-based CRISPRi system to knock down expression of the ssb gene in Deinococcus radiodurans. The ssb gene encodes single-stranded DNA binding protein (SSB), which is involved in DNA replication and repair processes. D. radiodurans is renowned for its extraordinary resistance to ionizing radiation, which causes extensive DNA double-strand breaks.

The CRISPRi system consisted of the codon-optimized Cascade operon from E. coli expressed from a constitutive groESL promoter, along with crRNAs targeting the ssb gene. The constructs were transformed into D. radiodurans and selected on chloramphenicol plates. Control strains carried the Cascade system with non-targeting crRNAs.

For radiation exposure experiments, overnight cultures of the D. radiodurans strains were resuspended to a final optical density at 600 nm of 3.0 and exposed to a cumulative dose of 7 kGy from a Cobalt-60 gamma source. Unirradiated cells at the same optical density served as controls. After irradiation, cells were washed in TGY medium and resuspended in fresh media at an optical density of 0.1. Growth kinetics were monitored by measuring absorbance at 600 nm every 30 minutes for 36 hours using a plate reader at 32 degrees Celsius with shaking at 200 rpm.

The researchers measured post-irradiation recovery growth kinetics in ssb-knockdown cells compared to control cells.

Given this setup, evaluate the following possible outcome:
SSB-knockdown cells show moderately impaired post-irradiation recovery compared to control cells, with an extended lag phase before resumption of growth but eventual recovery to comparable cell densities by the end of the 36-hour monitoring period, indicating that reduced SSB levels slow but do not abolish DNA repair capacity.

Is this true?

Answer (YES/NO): NO